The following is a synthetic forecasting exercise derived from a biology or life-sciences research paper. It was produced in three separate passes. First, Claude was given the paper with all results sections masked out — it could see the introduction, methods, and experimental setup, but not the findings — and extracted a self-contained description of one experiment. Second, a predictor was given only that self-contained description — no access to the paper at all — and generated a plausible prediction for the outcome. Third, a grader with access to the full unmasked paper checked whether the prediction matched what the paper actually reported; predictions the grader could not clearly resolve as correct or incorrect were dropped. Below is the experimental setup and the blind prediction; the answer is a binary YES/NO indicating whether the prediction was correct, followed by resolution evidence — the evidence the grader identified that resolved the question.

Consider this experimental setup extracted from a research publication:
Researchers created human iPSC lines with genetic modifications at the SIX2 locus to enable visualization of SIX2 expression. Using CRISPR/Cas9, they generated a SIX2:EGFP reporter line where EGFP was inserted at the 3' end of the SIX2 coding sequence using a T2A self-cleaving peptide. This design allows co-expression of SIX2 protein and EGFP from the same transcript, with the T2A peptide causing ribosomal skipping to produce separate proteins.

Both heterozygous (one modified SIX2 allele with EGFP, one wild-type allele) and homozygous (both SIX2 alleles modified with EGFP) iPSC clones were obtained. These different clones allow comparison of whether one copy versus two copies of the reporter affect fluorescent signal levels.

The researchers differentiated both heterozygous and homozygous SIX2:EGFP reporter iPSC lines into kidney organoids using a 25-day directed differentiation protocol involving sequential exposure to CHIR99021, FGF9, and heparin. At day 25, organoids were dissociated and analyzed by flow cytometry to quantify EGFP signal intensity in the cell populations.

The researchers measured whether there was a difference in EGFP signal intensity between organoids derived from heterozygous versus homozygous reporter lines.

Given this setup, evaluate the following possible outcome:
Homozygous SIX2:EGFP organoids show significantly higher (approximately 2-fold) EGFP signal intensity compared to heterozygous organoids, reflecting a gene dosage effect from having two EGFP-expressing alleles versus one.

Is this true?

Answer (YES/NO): YES